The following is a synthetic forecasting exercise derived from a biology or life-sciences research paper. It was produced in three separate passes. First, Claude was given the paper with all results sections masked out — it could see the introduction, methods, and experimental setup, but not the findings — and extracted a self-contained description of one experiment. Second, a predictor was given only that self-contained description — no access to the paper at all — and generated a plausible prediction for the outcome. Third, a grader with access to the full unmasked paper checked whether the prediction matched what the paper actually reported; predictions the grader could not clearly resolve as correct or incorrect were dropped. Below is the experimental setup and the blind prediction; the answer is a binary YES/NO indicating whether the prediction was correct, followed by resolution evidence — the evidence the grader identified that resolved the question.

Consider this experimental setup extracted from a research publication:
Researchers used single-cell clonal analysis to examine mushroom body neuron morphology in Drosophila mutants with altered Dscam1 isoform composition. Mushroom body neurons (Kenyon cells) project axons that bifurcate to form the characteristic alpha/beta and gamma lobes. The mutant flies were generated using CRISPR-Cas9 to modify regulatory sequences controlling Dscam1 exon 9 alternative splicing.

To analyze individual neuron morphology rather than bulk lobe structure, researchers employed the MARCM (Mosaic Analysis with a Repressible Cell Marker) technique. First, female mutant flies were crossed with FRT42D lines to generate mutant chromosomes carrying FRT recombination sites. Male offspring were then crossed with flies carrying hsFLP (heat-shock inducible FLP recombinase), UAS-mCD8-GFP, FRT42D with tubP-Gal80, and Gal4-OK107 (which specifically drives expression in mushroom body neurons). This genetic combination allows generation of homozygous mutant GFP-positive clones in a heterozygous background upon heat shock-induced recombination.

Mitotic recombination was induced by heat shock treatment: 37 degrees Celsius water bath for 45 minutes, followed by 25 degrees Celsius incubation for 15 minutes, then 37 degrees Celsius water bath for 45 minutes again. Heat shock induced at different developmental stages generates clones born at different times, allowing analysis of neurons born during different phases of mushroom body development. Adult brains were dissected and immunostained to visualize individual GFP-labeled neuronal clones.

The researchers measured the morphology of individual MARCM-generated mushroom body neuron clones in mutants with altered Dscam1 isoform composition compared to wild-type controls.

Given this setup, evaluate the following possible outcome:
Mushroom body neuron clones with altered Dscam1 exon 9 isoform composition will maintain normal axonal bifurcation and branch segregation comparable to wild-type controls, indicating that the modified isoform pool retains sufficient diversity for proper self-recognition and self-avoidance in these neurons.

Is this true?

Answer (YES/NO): NO